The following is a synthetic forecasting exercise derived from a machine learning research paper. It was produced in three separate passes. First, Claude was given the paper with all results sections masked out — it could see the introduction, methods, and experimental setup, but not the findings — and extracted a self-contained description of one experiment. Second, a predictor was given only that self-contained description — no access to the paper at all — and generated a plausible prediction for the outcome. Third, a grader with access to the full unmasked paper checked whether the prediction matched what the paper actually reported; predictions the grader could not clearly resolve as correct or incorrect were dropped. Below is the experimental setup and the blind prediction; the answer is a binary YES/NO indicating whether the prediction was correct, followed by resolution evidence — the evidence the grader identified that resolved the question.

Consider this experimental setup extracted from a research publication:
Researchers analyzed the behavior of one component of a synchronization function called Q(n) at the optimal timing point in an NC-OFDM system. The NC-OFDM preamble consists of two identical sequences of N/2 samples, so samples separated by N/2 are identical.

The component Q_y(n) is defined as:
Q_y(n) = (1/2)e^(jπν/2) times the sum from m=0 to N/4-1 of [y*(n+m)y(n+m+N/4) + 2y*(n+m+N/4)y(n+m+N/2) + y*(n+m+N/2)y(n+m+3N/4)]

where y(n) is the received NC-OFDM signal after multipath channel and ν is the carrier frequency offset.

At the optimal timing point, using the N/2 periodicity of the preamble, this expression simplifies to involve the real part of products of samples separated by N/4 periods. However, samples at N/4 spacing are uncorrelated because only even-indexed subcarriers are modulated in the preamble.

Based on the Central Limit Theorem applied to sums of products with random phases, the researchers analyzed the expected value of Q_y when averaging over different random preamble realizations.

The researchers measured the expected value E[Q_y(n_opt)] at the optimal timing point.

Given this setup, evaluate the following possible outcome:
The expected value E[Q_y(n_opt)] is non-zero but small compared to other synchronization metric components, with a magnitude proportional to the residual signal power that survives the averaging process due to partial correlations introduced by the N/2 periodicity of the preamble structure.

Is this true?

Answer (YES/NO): NO